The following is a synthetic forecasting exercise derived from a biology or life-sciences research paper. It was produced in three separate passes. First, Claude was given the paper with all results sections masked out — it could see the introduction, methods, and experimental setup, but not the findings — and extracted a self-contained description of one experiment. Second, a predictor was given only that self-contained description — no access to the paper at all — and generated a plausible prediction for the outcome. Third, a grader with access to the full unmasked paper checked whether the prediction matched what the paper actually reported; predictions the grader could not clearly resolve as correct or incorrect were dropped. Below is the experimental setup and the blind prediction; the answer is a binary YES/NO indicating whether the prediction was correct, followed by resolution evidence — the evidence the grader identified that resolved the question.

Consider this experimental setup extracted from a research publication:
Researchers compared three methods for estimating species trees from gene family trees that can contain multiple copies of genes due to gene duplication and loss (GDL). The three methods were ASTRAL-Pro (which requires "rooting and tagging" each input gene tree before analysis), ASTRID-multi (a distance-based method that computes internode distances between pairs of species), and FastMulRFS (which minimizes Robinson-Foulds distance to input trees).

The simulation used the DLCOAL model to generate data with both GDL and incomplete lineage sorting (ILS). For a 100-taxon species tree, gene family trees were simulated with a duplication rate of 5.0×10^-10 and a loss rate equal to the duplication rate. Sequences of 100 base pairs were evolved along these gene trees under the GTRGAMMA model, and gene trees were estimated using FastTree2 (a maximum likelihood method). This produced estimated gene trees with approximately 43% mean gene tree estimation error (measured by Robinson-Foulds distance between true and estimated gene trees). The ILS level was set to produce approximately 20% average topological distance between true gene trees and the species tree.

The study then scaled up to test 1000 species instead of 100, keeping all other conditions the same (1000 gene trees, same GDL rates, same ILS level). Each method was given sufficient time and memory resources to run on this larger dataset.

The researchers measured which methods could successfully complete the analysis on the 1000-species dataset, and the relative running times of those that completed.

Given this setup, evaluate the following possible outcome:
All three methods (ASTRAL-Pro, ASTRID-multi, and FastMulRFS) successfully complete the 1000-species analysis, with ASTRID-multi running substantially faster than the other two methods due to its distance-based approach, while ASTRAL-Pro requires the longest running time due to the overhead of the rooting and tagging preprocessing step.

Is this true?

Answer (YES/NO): NO